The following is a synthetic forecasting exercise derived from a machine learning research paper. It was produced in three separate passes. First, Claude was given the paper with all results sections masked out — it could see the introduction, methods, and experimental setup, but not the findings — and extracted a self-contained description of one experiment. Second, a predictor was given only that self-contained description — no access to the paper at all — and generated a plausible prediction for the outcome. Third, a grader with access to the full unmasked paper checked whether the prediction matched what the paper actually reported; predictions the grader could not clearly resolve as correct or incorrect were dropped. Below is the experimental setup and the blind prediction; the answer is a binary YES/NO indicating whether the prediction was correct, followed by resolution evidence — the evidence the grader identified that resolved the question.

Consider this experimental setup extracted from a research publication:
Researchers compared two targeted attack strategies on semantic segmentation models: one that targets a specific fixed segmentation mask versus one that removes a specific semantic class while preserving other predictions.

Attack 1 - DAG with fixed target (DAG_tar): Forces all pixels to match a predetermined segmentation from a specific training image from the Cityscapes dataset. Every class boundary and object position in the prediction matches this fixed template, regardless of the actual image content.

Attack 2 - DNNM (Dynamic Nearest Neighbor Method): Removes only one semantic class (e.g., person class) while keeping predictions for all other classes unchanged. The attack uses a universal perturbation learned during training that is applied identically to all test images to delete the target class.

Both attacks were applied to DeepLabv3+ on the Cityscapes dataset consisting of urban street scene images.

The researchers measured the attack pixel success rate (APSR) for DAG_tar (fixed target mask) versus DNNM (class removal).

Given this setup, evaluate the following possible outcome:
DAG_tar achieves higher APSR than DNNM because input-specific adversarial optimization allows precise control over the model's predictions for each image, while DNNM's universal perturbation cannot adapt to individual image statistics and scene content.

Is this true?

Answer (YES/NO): YES